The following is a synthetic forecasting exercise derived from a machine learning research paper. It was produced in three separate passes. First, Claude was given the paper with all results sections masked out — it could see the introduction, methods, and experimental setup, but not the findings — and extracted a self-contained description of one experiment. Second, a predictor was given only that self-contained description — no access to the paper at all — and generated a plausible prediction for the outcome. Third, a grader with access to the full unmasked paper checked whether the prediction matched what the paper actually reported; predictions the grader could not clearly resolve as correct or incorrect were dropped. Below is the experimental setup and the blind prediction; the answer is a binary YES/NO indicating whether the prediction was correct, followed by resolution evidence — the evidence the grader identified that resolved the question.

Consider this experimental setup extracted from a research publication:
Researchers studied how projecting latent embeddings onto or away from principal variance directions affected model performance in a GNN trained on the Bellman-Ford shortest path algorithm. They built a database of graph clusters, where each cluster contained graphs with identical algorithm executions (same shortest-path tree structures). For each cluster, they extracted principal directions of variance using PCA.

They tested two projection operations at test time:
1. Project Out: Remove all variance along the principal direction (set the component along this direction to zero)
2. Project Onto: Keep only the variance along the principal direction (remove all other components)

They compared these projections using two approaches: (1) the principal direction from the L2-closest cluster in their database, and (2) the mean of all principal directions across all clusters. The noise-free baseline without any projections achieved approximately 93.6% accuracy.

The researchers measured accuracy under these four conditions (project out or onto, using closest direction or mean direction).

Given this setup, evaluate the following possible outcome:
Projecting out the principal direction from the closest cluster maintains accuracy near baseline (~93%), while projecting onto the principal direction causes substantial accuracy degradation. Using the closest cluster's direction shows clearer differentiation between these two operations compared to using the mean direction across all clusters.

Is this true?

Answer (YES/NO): NO